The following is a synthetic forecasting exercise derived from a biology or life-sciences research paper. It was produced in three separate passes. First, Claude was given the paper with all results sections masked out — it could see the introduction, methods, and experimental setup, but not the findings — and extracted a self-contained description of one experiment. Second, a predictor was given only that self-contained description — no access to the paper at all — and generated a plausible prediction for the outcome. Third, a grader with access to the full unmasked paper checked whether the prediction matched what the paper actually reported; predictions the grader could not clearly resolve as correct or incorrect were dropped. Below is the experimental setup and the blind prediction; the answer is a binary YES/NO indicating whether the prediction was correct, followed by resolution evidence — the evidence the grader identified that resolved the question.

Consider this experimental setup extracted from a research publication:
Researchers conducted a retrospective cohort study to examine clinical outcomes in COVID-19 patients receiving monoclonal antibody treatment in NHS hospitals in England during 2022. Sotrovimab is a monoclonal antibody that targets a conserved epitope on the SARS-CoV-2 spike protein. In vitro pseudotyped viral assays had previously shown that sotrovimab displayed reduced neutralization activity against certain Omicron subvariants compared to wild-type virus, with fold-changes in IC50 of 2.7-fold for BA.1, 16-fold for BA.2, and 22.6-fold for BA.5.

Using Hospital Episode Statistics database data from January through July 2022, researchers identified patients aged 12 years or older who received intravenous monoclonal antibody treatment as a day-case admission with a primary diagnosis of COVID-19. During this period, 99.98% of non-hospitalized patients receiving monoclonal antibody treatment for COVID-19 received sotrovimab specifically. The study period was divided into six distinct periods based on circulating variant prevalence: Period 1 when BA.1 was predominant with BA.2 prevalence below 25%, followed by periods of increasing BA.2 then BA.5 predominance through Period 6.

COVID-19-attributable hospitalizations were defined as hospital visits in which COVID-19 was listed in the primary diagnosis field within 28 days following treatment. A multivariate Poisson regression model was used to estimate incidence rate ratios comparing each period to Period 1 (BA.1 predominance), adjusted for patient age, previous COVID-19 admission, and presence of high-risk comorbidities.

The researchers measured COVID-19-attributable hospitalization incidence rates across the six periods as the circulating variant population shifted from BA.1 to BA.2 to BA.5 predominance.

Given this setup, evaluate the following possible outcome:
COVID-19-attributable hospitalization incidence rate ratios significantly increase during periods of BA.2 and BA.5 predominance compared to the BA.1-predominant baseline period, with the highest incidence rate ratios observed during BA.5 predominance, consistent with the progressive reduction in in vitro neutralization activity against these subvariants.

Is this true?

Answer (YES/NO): NO